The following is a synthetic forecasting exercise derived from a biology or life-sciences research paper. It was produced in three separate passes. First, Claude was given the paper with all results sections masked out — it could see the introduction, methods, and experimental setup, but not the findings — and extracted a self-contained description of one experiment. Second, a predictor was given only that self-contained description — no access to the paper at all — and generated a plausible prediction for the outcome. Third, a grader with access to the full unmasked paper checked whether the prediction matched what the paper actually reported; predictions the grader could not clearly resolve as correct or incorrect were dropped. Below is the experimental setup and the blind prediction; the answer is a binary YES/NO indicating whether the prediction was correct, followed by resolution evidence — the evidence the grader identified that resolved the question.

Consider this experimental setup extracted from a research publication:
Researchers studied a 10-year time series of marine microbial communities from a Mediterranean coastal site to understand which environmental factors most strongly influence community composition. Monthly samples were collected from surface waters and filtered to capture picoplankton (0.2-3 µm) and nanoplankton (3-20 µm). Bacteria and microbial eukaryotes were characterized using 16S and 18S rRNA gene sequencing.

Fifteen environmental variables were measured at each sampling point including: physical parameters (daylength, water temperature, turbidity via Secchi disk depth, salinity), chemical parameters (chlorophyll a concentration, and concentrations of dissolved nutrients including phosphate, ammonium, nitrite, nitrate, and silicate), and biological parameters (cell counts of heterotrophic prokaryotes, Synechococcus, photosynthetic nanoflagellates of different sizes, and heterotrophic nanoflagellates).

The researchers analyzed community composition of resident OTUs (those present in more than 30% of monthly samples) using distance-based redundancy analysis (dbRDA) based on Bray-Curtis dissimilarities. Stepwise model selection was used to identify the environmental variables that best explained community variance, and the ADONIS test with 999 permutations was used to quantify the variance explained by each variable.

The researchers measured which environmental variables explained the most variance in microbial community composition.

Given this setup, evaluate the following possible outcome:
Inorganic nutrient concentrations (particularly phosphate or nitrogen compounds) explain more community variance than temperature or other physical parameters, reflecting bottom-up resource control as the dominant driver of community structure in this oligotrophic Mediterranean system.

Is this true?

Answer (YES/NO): NO